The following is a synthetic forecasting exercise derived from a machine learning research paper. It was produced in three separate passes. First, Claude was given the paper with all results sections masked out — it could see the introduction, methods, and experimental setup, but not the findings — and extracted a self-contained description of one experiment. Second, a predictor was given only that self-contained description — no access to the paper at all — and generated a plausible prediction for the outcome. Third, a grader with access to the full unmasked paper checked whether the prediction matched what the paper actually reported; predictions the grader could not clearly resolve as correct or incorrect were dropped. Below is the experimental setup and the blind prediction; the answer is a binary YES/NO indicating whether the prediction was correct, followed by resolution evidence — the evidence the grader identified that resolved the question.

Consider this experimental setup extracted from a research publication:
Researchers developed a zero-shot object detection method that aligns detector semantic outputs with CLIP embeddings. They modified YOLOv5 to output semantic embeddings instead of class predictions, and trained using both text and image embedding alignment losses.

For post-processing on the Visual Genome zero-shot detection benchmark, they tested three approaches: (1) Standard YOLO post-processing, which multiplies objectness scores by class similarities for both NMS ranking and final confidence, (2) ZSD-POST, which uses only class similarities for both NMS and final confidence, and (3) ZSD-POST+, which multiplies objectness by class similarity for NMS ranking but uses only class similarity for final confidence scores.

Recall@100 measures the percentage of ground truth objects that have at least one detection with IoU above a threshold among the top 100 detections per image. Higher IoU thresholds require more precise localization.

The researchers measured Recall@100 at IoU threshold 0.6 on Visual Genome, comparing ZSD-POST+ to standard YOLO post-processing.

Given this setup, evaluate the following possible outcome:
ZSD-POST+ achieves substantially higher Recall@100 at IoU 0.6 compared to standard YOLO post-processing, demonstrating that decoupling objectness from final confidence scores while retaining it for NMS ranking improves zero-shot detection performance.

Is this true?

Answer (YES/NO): NO